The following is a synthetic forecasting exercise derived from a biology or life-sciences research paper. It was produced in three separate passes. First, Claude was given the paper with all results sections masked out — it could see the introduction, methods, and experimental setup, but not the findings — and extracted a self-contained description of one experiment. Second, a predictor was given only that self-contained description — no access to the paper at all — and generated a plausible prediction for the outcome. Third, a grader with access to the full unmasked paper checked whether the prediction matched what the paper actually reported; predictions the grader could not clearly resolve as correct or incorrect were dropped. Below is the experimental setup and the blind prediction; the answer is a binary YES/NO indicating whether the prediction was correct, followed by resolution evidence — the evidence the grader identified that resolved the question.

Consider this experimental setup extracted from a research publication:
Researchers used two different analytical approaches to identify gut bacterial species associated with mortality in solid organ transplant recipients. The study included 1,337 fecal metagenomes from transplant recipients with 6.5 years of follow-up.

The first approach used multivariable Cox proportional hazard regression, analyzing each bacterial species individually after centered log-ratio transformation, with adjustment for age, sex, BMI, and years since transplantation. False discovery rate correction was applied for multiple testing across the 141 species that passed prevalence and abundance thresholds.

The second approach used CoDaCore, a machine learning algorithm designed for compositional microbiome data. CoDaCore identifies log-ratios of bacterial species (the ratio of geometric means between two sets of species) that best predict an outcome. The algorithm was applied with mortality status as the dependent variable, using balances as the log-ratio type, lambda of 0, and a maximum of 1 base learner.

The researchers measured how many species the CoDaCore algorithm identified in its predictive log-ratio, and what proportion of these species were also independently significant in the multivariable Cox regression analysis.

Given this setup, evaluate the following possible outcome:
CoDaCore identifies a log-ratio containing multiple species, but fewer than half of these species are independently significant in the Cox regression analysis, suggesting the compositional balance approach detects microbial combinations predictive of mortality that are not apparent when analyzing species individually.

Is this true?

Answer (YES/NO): NO